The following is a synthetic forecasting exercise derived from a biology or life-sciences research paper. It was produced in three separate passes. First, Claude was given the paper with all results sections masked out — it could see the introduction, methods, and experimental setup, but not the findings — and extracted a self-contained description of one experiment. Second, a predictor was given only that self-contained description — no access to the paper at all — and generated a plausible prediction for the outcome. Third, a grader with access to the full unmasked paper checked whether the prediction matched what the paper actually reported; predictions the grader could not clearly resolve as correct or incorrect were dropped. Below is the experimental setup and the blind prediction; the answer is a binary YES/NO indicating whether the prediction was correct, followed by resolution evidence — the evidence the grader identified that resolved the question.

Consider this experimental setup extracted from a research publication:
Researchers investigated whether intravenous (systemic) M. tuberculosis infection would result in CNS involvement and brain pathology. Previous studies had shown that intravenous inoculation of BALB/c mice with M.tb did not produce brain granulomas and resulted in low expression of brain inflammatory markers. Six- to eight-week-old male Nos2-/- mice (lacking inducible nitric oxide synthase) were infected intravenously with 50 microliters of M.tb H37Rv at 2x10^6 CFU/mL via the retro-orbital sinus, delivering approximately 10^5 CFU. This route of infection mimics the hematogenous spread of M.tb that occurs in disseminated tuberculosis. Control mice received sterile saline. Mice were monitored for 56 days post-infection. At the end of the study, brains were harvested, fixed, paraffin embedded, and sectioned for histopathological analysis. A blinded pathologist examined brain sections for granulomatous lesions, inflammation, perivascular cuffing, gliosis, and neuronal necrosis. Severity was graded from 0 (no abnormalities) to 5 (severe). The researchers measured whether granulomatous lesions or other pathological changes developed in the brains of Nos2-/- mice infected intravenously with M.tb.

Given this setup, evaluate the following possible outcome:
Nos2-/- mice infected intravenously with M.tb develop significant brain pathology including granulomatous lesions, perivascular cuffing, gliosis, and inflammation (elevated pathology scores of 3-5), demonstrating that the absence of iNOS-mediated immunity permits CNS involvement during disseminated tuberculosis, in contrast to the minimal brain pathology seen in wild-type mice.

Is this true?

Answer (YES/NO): NO